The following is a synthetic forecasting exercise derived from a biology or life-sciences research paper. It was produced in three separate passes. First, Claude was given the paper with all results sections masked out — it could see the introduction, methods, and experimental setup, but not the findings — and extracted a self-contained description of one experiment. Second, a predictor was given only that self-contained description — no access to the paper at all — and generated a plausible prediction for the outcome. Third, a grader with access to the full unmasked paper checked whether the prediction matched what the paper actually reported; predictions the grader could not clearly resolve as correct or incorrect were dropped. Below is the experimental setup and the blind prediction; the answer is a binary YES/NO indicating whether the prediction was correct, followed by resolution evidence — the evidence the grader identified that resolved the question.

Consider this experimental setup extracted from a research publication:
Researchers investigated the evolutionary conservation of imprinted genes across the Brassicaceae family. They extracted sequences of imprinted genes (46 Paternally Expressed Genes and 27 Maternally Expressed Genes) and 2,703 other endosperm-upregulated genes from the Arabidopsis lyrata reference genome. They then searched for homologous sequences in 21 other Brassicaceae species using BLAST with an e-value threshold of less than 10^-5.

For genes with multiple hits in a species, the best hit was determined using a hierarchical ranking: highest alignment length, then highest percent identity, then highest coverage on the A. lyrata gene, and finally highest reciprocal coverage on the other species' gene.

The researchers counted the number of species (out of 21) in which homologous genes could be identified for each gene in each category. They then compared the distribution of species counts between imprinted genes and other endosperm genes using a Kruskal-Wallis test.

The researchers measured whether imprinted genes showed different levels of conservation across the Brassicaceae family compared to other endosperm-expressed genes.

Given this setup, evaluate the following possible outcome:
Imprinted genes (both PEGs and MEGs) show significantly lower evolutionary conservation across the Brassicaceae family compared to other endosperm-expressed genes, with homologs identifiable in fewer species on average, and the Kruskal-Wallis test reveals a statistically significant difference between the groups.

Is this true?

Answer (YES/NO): NO